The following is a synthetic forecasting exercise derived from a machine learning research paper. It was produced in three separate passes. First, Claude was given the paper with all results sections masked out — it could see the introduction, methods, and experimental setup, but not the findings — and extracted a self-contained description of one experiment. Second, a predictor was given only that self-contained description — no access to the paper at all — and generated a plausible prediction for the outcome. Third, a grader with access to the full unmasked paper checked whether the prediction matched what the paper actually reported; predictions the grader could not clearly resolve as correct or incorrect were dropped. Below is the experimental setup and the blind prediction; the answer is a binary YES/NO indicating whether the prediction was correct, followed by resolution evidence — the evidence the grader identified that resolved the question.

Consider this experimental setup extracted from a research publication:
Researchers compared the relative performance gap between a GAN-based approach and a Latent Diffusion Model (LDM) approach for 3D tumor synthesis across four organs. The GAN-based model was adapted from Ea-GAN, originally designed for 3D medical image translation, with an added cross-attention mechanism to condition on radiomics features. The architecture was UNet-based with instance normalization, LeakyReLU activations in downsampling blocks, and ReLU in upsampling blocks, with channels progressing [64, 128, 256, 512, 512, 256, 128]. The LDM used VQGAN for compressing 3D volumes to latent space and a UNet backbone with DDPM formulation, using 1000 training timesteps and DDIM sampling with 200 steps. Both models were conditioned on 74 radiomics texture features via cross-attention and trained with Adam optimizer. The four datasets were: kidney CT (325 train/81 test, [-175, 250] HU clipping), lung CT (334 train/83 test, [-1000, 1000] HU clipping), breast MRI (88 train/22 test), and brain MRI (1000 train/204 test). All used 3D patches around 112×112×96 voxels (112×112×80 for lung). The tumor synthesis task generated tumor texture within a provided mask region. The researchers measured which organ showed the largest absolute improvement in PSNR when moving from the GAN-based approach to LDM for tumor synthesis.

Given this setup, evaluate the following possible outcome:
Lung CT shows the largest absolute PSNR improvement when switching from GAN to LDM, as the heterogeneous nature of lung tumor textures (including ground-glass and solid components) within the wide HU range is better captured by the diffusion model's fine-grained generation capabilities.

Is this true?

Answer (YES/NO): YES